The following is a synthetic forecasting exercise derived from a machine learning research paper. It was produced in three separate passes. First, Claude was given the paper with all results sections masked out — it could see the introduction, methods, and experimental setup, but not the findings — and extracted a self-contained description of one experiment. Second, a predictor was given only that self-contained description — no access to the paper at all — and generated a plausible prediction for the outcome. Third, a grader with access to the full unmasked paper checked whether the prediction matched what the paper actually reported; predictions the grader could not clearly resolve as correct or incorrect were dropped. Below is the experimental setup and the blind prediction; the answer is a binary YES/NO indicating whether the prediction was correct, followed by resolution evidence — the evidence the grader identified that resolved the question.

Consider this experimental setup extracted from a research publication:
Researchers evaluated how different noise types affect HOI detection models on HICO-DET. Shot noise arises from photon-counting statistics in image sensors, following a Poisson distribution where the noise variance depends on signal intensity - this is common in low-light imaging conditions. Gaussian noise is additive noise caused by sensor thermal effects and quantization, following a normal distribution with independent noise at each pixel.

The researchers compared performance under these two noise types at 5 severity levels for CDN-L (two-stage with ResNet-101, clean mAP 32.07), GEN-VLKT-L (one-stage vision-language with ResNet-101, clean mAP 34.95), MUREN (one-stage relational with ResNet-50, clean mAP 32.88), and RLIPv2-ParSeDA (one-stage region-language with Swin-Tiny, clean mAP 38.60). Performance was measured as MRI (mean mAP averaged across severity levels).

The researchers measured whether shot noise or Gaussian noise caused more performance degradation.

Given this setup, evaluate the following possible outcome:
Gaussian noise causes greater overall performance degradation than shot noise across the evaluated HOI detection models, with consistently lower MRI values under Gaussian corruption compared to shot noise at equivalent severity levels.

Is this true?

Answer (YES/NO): YES